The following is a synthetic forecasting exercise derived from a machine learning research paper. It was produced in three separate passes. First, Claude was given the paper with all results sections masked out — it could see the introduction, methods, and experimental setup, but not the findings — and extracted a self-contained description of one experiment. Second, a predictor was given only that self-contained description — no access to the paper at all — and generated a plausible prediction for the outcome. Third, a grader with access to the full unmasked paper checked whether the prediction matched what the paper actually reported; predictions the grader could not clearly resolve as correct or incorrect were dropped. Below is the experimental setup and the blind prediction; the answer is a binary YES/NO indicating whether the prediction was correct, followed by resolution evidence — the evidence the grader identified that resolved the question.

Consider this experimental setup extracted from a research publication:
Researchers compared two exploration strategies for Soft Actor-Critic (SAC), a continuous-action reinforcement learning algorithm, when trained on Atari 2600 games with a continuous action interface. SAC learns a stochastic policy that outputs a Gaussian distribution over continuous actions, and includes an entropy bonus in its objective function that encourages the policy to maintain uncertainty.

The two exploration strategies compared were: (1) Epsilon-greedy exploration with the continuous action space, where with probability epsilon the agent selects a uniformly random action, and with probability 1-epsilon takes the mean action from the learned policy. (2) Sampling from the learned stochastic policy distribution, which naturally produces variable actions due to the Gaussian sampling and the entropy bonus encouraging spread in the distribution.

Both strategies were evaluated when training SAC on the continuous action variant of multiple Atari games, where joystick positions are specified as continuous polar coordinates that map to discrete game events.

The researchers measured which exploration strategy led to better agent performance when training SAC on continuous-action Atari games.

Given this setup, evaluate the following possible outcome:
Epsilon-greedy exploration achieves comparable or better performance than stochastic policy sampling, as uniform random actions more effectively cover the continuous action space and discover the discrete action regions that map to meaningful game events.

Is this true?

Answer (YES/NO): NO